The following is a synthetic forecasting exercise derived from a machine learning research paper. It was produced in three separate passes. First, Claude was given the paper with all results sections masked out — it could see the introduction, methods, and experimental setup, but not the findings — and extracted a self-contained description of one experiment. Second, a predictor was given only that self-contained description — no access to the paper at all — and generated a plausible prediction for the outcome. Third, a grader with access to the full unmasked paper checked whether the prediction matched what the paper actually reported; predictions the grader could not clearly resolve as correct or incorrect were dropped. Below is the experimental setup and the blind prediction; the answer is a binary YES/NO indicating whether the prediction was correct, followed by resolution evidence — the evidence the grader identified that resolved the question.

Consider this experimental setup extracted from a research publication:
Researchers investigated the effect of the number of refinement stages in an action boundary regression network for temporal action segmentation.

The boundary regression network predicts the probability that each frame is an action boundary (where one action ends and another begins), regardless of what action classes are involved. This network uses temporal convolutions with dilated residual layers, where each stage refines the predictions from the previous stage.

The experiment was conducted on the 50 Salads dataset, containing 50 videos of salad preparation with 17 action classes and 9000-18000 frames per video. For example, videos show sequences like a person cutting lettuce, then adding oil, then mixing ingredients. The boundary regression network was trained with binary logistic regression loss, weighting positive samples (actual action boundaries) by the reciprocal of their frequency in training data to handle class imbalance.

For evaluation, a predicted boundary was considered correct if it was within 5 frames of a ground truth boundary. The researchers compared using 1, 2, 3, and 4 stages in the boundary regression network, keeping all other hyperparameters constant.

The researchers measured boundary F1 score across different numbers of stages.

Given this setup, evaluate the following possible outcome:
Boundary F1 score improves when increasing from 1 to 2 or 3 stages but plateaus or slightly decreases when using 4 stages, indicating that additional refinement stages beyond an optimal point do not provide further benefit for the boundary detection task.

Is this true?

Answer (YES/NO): NO